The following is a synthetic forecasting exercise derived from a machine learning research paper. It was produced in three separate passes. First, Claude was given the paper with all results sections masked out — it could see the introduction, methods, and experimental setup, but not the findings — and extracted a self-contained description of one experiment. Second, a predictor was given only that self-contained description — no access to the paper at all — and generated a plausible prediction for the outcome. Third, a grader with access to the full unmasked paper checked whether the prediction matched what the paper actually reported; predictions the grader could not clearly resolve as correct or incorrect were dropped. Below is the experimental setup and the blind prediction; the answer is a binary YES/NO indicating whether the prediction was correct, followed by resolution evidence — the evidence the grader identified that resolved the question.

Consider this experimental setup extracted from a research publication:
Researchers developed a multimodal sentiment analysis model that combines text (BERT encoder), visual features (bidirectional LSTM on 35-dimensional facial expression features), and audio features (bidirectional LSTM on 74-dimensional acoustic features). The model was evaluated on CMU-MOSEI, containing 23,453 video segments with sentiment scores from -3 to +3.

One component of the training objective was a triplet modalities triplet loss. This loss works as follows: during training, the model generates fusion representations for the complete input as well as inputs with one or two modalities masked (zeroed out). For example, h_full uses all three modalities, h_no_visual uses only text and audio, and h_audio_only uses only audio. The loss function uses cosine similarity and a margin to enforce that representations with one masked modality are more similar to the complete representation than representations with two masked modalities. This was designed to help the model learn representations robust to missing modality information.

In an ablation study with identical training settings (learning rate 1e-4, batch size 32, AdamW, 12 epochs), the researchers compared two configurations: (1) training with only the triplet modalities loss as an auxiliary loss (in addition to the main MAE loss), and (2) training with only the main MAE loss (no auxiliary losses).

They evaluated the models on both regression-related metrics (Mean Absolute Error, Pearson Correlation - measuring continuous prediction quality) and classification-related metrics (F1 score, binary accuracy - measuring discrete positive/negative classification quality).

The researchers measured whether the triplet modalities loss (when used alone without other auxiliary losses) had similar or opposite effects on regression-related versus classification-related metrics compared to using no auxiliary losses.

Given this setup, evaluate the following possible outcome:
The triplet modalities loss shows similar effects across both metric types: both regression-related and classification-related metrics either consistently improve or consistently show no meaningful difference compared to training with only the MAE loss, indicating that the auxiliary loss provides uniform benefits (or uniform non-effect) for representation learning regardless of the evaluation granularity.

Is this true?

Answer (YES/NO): NO